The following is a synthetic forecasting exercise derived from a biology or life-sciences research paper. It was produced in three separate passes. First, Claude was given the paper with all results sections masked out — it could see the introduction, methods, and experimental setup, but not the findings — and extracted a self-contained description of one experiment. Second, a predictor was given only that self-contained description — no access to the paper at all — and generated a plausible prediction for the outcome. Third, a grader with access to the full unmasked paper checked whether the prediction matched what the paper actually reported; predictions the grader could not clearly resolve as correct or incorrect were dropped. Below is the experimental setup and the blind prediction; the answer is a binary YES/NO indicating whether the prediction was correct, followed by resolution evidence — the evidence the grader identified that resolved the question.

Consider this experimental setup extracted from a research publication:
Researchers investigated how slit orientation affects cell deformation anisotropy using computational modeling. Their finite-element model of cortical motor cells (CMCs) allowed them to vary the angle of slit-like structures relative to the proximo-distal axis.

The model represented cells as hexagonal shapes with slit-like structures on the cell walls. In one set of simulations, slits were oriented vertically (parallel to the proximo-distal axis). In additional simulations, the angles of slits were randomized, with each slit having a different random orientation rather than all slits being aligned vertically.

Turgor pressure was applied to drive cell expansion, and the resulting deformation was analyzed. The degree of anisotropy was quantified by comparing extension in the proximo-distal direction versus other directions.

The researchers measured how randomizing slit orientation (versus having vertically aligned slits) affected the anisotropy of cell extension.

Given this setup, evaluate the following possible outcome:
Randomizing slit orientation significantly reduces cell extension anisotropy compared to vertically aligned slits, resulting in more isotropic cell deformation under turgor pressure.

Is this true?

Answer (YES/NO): YES